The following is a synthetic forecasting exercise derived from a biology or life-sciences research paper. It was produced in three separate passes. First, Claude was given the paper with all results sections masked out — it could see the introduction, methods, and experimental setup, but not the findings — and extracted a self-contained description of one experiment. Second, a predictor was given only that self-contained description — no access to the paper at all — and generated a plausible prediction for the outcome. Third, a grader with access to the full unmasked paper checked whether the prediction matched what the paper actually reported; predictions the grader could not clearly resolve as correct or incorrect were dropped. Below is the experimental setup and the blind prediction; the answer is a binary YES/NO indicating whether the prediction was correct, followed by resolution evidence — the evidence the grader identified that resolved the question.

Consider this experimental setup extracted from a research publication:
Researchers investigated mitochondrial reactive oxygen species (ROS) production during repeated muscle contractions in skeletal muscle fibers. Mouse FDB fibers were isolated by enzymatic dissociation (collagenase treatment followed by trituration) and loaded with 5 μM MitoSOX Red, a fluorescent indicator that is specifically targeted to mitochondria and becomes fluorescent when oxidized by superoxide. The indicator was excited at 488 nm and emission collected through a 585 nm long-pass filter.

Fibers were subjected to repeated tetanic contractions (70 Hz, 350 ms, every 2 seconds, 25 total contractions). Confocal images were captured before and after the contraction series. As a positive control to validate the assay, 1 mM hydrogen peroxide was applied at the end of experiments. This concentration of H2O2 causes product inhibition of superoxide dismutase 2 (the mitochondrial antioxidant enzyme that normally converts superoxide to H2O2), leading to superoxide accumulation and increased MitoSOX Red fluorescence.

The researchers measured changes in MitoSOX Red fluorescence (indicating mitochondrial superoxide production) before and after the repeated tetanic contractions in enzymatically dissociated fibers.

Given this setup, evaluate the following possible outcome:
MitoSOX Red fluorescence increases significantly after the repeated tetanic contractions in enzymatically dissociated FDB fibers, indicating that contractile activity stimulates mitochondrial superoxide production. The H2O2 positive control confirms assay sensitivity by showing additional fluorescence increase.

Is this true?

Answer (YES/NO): NO